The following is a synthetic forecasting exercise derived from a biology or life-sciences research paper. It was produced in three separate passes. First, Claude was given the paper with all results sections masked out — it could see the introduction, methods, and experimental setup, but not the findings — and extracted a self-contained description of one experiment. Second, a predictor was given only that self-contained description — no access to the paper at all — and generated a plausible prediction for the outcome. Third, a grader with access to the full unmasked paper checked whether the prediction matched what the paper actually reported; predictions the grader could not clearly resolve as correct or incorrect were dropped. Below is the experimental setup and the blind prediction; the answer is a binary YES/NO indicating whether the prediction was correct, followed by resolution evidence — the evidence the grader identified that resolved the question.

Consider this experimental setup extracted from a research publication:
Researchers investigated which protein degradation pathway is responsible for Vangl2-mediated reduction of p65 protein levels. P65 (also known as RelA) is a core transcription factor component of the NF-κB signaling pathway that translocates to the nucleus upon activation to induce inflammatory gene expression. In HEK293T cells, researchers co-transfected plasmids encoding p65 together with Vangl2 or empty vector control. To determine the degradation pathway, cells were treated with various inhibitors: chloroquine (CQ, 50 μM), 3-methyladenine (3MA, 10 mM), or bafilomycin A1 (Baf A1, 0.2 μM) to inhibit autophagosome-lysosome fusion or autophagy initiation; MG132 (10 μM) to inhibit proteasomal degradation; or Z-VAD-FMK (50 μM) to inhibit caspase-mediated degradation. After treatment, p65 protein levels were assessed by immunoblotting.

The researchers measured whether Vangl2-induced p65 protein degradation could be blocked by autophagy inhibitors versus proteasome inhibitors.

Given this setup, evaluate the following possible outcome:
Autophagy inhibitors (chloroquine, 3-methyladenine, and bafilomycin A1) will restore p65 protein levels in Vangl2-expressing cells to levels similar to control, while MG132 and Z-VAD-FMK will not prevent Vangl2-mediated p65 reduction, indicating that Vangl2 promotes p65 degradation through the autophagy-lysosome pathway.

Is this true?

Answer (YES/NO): YES